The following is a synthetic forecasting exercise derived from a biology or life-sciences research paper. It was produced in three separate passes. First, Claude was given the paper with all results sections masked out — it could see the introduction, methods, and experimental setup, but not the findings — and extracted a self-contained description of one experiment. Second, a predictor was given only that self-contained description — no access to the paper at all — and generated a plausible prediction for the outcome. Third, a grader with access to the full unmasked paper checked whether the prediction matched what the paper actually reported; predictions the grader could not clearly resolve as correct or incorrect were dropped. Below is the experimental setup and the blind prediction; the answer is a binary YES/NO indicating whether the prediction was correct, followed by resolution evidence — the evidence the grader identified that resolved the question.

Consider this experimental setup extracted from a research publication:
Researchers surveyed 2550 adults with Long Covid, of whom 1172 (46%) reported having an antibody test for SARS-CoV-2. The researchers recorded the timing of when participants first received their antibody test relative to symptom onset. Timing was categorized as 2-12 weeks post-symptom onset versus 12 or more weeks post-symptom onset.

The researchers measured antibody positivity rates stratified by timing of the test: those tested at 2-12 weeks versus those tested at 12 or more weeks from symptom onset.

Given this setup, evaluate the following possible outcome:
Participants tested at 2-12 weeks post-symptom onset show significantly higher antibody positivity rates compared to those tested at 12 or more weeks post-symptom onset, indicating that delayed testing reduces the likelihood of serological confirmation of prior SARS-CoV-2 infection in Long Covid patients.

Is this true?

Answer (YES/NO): YES